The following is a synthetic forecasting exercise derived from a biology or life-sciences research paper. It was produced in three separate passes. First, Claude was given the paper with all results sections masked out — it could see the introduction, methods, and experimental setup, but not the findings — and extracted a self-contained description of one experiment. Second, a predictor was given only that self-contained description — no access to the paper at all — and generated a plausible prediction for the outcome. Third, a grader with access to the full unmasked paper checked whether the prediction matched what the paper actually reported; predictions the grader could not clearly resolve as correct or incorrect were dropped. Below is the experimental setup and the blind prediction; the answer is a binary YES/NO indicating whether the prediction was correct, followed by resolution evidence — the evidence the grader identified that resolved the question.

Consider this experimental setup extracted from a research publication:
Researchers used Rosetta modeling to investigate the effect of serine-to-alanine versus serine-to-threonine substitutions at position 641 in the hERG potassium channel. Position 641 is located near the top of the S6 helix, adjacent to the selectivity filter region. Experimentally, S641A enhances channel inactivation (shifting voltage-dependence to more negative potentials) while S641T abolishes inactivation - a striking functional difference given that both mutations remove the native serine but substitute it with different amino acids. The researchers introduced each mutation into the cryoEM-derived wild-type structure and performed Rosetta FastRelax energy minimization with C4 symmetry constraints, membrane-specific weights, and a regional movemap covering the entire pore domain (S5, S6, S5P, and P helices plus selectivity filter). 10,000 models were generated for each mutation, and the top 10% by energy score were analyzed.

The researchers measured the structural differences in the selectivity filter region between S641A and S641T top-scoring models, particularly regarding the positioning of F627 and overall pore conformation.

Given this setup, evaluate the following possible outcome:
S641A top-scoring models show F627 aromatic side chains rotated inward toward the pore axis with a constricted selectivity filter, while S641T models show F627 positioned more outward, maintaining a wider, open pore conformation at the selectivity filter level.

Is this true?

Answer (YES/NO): YES